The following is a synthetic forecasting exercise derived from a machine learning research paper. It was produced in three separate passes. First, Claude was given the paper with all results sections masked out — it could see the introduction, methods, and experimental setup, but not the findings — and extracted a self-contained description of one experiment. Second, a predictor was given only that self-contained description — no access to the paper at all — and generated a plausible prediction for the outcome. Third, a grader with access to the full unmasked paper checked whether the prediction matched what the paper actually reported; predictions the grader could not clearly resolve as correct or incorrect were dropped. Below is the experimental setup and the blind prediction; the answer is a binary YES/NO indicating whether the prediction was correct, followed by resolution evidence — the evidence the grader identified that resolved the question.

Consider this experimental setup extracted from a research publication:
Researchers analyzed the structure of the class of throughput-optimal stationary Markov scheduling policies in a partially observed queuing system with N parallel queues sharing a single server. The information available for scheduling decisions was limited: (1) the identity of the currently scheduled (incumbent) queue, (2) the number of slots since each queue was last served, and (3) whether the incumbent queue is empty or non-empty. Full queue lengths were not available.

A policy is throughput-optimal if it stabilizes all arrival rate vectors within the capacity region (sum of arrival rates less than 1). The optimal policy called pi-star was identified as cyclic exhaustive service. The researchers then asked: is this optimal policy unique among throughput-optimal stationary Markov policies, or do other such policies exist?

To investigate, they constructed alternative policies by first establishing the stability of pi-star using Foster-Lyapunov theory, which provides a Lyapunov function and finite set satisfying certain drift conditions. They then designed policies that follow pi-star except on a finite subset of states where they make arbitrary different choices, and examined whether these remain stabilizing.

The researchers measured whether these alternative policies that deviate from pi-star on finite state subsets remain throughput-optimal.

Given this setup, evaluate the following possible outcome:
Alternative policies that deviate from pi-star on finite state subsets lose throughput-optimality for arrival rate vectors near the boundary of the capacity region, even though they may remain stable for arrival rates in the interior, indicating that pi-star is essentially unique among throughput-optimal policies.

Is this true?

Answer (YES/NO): NO